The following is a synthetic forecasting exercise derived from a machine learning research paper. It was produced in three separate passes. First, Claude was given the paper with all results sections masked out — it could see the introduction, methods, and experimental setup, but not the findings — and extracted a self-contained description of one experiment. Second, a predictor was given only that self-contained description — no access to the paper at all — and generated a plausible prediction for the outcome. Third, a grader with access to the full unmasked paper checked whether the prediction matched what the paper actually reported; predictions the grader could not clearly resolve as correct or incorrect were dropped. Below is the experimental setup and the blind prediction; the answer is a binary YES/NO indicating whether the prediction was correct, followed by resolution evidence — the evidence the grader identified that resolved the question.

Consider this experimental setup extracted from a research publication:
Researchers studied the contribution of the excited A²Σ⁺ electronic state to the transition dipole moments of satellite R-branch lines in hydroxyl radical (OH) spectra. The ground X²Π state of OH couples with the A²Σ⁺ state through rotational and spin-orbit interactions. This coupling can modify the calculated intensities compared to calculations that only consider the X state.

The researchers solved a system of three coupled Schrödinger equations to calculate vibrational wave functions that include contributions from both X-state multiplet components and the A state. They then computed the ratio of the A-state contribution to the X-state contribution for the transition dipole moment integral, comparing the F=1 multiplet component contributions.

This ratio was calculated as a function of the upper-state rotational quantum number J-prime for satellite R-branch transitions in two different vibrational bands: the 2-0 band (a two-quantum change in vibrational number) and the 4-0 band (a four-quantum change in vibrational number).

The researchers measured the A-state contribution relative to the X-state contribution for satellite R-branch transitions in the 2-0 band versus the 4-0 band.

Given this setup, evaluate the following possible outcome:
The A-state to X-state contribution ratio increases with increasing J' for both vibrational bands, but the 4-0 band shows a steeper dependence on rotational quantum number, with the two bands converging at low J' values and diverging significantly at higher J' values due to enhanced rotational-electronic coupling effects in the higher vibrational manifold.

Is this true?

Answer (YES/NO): NO